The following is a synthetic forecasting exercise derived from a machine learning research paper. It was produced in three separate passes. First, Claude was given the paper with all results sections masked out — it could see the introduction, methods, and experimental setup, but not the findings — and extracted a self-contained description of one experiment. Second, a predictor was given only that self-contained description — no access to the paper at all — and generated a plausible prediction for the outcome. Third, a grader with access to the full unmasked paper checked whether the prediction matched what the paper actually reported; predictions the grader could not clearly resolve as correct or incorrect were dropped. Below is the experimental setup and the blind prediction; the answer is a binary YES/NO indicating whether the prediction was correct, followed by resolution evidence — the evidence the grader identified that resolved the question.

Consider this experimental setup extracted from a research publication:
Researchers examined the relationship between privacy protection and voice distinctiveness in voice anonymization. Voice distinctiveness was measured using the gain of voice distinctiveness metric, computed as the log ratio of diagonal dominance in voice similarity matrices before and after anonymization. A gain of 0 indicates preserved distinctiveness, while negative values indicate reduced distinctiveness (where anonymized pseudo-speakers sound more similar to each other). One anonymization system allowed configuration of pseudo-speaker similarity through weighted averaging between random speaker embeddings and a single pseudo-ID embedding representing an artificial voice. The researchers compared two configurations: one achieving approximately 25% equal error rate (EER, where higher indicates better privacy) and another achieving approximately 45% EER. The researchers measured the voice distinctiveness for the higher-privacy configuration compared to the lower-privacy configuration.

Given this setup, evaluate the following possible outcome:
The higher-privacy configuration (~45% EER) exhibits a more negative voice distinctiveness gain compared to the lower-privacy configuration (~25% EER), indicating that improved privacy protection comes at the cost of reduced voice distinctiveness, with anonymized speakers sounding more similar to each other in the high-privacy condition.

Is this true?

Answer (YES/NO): YES